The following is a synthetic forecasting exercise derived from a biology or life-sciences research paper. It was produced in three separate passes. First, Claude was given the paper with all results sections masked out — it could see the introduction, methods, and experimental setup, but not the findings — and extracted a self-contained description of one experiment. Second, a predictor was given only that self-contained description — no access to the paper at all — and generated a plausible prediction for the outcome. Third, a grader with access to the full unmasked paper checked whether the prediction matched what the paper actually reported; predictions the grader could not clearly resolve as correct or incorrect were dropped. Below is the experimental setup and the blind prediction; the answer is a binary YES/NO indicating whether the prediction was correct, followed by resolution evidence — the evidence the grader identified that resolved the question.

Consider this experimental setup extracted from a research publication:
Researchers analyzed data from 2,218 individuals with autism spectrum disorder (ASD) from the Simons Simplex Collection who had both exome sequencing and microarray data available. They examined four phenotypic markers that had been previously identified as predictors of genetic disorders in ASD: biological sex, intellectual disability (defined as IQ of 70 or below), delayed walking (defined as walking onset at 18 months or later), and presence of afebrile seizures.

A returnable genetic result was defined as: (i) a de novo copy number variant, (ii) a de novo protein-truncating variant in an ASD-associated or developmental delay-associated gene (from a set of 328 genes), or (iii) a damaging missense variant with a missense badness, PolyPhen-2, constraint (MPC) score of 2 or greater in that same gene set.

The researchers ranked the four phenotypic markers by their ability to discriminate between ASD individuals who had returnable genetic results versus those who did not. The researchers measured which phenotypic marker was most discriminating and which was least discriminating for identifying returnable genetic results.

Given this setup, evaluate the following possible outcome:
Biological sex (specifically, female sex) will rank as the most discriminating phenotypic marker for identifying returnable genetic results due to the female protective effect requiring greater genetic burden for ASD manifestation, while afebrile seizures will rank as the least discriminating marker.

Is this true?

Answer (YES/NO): NO